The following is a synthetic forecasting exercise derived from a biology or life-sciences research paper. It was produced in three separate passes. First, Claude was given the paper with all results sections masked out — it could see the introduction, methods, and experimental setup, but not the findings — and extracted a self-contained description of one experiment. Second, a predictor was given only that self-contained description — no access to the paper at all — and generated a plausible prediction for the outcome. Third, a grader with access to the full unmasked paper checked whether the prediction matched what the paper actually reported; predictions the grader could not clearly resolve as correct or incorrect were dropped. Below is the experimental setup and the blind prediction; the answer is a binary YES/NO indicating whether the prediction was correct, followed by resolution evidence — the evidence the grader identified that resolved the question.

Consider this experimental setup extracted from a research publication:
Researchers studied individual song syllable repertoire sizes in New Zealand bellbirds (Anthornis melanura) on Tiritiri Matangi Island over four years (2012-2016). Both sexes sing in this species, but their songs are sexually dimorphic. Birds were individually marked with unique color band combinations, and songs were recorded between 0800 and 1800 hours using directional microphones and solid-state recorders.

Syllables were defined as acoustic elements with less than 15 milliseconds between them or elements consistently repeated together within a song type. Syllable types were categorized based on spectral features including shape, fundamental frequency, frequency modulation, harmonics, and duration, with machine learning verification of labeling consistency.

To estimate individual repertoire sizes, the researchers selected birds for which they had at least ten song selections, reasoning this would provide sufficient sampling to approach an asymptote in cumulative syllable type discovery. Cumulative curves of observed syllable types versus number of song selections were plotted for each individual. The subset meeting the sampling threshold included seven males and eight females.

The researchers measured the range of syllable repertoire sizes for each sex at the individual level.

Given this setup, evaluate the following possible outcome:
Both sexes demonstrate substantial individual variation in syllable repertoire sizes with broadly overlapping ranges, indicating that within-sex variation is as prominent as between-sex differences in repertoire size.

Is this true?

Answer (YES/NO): NO